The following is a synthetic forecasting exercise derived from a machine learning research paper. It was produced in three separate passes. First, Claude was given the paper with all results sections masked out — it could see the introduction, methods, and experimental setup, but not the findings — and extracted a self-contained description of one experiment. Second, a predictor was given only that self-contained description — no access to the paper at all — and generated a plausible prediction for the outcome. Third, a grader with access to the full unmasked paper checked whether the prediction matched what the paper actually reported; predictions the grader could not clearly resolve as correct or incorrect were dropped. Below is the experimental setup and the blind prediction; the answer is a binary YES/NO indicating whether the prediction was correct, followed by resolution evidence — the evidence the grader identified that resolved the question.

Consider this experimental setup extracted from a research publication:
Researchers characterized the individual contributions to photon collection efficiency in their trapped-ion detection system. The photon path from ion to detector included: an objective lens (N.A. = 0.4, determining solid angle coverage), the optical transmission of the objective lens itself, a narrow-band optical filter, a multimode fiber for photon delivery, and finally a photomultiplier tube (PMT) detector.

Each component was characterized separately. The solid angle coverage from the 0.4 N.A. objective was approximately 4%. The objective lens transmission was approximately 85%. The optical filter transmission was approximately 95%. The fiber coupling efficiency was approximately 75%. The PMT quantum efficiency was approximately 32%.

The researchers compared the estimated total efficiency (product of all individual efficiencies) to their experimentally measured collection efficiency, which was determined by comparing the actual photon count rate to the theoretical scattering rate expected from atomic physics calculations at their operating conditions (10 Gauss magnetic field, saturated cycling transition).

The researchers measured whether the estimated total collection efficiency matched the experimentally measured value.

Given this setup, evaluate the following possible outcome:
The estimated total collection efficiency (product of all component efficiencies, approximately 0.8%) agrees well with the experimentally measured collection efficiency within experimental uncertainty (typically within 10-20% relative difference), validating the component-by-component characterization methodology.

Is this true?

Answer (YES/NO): YES